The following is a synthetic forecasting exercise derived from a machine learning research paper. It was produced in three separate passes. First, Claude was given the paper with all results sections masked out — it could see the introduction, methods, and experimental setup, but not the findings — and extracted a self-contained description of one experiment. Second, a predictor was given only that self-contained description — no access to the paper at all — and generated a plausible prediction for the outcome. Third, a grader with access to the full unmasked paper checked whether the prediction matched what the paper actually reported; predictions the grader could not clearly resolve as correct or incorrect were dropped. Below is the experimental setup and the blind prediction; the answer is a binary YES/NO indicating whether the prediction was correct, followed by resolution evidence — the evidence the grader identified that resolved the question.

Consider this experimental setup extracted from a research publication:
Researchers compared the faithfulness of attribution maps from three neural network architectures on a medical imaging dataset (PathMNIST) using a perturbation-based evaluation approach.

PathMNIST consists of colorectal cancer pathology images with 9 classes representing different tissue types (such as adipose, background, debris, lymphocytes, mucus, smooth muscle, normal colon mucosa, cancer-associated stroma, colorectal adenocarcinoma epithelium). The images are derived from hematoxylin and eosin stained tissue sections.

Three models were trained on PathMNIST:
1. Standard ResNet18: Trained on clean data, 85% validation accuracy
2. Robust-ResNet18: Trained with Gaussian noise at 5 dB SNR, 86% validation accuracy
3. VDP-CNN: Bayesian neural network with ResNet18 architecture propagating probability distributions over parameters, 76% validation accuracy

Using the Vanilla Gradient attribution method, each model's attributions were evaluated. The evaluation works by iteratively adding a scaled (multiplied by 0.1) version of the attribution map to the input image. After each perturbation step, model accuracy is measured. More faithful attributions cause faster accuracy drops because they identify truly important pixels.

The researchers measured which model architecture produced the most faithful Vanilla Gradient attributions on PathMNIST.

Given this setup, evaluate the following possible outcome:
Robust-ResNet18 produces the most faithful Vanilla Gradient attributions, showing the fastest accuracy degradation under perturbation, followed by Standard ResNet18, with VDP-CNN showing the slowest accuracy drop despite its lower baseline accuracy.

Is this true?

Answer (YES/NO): NO